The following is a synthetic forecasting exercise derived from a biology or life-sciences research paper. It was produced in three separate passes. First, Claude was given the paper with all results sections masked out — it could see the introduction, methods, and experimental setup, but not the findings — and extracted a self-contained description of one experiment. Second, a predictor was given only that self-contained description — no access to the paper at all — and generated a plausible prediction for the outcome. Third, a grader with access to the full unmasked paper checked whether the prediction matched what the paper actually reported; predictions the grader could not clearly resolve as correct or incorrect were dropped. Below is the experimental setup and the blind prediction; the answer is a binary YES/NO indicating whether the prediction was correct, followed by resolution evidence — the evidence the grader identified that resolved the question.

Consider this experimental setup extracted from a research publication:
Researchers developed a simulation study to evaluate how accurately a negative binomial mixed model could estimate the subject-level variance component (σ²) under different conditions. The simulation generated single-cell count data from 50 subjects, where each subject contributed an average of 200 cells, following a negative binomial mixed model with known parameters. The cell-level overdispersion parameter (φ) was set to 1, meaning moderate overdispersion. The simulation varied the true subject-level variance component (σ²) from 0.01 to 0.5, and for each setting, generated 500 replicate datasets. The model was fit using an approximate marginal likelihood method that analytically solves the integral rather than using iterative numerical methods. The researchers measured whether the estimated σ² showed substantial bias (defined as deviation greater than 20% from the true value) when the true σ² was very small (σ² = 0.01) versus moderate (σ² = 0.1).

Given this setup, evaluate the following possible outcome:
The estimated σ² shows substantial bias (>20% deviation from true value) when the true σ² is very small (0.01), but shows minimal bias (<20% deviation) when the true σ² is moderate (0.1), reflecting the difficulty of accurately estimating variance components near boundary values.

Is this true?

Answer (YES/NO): YES